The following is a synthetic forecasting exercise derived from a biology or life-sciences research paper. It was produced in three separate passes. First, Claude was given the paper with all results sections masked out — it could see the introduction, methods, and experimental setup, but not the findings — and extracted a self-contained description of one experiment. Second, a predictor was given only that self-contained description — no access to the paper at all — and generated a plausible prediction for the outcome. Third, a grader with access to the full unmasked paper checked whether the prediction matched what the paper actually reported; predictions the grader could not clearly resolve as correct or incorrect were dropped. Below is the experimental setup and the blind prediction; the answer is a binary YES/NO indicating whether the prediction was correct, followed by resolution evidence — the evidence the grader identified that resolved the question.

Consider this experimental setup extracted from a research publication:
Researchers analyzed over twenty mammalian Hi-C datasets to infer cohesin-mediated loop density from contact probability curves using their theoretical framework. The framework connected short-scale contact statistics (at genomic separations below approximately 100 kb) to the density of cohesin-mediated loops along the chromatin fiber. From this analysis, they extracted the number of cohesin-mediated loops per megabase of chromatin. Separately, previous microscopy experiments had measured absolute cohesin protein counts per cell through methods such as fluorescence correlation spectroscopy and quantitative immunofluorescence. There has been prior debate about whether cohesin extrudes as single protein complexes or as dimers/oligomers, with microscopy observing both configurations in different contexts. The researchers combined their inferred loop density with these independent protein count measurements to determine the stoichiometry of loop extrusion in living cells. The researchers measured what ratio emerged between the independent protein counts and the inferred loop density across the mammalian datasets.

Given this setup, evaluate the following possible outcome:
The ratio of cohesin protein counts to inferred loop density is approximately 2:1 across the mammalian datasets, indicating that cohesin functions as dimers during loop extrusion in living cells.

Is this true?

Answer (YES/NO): NO